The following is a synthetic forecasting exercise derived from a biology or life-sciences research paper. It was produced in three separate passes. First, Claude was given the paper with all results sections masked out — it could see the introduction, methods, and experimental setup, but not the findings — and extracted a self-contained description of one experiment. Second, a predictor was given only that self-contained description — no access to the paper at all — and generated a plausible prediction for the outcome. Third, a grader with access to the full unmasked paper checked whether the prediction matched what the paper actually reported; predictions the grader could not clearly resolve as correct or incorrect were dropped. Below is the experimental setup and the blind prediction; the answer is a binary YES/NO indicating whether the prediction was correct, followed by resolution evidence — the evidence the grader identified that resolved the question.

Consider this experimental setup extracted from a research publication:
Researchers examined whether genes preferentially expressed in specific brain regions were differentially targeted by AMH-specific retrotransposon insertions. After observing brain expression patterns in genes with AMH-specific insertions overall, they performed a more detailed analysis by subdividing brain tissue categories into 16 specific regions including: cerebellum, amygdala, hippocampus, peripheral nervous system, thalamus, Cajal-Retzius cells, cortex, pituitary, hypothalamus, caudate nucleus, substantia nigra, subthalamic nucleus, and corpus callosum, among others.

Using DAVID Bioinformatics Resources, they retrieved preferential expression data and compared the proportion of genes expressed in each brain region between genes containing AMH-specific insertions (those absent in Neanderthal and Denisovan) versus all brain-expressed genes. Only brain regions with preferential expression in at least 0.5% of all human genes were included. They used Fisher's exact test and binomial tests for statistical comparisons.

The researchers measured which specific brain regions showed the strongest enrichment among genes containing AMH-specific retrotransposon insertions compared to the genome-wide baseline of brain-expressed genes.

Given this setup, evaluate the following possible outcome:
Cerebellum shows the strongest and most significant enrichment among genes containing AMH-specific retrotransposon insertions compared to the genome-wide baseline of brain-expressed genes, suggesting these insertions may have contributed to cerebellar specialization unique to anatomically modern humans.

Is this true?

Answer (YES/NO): NO